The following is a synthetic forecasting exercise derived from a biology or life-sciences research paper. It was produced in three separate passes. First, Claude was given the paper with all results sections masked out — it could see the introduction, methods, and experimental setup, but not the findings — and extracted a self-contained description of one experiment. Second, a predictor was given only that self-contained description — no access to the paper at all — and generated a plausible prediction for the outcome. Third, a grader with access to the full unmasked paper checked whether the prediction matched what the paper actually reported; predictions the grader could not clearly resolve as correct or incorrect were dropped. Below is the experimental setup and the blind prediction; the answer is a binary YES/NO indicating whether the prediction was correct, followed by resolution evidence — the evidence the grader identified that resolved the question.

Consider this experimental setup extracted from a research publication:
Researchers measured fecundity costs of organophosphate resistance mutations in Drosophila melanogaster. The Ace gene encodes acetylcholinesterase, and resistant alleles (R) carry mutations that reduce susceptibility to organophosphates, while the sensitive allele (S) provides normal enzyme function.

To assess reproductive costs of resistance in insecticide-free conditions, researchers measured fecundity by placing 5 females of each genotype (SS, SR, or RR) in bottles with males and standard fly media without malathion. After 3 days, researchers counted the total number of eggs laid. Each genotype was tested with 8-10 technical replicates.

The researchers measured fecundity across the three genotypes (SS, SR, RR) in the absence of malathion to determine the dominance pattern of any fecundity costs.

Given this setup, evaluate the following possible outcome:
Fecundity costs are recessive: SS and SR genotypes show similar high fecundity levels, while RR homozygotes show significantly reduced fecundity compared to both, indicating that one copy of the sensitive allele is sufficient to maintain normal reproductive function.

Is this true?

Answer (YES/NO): NO